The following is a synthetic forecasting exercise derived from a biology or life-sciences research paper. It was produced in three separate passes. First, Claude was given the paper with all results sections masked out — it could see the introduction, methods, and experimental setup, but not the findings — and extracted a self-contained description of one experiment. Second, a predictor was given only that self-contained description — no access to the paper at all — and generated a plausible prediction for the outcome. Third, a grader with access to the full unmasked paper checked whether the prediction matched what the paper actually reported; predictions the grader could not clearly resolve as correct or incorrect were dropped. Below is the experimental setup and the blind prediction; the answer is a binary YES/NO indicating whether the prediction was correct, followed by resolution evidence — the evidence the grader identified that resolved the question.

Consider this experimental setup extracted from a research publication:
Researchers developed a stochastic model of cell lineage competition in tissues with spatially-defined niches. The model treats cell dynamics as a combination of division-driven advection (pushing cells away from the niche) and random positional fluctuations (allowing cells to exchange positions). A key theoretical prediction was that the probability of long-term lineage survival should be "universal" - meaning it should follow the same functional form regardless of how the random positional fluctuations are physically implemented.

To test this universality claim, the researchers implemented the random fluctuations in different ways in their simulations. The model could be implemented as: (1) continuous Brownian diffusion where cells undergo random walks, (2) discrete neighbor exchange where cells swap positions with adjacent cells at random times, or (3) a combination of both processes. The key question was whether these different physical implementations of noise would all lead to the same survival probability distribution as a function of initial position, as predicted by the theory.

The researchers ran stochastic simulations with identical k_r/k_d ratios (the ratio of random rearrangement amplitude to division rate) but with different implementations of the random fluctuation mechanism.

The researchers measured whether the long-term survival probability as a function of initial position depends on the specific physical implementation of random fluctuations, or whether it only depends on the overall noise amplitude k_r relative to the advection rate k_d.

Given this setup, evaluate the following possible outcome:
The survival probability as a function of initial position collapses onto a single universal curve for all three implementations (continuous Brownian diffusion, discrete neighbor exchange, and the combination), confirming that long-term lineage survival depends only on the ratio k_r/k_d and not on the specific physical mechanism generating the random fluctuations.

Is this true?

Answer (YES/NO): YES